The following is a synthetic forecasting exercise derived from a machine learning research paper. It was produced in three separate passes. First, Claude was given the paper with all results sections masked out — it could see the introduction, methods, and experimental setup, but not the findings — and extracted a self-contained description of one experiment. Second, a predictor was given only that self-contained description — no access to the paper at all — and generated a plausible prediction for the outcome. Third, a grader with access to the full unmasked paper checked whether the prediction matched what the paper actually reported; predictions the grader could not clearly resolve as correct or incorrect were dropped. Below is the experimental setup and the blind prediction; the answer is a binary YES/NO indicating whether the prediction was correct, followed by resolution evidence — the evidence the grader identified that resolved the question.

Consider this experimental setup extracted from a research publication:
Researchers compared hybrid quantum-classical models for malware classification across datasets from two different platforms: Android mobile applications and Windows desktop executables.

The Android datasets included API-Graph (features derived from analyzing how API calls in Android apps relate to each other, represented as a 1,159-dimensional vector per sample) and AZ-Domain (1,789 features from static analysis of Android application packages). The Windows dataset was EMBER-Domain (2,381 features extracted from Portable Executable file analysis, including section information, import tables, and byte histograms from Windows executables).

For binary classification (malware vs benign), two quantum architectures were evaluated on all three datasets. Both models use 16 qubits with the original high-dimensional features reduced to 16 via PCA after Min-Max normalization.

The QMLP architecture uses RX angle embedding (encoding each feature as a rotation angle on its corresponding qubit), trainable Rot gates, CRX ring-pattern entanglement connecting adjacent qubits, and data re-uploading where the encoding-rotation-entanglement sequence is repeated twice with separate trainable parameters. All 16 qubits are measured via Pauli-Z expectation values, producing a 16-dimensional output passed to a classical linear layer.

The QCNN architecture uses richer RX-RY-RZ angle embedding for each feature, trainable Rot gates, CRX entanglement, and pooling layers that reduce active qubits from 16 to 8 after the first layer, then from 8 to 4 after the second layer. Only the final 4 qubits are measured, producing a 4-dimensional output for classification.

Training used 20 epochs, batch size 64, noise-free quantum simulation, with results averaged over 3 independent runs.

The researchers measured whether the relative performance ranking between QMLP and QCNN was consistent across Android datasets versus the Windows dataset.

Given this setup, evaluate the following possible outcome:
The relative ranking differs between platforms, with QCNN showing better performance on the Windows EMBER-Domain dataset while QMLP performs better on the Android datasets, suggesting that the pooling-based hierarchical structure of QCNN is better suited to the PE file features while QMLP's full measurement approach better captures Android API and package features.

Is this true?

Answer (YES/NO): NO